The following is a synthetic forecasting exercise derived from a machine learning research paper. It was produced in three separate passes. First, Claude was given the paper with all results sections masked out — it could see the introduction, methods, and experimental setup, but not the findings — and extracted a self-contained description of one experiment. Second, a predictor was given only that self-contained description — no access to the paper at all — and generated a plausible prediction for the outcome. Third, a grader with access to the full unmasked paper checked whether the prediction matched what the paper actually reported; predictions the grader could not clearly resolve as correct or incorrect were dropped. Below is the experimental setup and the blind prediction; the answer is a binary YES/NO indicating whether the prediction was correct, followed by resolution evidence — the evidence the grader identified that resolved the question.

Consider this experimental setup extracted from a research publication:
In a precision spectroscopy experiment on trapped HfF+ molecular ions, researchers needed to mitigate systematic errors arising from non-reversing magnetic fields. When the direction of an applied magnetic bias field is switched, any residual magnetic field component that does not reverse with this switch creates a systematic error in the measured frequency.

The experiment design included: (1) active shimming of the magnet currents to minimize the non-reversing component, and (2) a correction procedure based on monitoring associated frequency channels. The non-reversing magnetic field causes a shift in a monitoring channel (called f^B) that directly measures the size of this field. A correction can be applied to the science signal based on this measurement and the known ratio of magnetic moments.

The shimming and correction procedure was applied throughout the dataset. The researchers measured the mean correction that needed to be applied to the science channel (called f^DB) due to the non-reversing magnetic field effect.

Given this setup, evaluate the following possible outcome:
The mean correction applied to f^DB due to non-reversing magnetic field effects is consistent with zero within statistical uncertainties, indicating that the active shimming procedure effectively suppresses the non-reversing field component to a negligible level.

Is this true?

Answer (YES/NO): YES